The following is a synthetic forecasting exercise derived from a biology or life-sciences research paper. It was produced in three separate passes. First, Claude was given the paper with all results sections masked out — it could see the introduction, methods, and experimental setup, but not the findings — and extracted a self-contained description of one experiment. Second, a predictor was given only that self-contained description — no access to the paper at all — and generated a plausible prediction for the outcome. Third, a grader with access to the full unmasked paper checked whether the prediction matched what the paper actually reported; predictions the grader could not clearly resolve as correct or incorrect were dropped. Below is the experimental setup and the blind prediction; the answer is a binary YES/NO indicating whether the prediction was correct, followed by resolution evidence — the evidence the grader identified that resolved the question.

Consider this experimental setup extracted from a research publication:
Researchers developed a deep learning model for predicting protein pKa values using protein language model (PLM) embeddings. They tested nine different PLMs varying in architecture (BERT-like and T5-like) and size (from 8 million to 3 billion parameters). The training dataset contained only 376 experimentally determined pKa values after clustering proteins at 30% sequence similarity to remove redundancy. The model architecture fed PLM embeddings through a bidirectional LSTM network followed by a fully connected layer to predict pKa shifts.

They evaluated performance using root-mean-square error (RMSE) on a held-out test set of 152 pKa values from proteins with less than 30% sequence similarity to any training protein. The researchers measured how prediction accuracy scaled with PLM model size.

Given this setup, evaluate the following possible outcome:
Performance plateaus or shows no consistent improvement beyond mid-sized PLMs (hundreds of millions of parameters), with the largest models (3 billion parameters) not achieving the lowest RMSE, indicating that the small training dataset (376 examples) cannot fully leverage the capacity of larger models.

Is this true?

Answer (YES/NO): NO